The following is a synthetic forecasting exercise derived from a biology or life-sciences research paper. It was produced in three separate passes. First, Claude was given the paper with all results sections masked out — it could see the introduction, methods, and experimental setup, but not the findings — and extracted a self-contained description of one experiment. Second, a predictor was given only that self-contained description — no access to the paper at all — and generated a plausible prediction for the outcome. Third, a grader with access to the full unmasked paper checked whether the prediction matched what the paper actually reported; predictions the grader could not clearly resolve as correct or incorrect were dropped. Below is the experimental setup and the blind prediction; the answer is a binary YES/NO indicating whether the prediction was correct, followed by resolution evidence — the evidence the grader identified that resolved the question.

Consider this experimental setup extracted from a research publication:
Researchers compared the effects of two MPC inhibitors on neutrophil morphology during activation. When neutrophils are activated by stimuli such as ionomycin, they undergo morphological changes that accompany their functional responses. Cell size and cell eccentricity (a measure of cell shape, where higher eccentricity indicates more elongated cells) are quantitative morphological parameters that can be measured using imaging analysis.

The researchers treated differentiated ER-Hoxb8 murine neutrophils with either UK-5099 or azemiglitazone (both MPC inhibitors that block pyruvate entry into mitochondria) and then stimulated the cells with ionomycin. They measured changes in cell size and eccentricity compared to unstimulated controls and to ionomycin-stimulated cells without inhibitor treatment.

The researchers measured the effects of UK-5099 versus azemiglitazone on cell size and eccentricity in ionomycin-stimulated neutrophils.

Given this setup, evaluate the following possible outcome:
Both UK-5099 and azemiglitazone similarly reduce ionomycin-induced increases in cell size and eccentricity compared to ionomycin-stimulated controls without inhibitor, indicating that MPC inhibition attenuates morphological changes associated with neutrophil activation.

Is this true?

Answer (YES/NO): NO